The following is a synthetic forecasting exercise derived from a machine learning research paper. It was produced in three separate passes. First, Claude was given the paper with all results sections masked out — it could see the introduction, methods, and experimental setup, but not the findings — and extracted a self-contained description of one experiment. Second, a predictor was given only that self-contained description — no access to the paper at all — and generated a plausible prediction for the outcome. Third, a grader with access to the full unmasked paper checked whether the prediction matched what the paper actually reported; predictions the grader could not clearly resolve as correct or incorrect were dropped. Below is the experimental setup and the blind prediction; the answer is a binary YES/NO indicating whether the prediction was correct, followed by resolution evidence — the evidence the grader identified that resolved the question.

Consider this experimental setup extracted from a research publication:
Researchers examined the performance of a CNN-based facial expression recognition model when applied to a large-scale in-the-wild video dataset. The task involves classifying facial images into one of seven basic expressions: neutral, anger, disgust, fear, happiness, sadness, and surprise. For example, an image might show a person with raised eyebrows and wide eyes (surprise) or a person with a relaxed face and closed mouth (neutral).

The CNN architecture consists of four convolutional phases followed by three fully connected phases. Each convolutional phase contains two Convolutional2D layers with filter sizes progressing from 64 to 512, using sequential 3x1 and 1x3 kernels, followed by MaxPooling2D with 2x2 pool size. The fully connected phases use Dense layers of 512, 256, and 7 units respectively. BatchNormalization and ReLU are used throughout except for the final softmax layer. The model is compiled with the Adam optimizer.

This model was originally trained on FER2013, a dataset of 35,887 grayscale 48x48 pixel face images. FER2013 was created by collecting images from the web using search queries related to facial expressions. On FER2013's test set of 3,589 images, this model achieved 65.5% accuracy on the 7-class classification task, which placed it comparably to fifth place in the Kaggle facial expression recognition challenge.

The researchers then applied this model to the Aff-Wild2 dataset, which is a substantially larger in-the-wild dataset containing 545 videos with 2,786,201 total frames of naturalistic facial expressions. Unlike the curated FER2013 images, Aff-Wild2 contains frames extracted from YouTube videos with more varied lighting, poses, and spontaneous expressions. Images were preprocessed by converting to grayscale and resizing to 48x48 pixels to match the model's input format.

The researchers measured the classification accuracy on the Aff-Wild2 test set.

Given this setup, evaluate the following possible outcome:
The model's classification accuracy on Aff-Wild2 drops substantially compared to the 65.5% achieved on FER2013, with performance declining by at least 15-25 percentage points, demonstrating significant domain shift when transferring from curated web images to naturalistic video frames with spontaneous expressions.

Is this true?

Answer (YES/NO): NO